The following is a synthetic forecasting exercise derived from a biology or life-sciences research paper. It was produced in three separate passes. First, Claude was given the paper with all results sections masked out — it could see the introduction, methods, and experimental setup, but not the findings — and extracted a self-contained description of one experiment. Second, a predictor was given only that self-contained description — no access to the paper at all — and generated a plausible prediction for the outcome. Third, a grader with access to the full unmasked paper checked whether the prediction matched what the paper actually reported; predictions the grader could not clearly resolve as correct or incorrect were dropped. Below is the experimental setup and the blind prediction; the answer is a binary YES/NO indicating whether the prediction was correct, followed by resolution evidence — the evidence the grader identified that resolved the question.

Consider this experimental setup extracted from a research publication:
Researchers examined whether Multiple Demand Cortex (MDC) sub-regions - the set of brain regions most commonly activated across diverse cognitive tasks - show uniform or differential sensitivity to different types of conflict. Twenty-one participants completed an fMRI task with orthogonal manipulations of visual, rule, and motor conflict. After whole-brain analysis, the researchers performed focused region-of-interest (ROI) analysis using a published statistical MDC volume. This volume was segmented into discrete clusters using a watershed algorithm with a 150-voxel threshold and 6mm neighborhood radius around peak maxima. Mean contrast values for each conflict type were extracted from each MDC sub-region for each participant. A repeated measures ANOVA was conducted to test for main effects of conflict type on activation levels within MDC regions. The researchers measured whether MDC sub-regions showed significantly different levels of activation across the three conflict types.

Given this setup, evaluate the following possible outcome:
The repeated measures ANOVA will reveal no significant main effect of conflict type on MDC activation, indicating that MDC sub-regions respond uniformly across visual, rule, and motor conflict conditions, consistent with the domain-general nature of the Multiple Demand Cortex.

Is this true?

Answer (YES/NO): NO